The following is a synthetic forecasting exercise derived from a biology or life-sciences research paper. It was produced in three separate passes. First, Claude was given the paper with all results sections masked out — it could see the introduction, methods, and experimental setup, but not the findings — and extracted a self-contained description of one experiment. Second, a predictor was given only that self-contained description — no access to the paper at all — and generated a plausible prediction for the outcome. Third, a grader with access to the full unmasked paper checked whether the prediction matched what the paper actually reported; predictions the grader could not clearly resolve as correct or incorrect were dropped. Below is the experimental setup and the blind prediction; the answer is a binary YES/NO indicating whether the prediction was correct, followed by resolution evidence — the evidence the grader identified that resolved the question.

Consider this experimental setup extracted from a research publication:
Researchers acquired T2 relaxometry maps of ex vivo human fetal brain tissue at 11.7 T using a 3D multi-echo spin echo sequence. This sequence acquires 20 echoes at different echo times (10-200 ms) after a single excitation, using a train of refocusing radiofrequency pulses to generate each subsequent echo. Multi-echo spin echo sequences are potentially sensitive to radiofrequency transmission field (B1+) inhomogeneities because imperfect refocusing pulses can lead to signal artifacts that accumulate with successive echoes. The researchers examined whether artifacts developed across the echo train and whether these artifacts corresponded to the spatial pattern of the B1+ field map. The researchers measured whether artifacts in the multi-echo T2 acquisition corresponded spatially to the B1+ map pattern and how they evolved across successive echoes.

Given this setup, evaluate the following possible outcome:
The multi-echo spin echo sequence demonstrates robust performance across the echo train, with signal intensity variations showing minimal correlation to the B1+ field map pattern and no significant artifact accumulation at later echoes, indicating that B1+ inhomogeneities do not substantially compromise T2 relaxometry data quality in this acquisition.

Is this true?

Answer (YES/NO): NO